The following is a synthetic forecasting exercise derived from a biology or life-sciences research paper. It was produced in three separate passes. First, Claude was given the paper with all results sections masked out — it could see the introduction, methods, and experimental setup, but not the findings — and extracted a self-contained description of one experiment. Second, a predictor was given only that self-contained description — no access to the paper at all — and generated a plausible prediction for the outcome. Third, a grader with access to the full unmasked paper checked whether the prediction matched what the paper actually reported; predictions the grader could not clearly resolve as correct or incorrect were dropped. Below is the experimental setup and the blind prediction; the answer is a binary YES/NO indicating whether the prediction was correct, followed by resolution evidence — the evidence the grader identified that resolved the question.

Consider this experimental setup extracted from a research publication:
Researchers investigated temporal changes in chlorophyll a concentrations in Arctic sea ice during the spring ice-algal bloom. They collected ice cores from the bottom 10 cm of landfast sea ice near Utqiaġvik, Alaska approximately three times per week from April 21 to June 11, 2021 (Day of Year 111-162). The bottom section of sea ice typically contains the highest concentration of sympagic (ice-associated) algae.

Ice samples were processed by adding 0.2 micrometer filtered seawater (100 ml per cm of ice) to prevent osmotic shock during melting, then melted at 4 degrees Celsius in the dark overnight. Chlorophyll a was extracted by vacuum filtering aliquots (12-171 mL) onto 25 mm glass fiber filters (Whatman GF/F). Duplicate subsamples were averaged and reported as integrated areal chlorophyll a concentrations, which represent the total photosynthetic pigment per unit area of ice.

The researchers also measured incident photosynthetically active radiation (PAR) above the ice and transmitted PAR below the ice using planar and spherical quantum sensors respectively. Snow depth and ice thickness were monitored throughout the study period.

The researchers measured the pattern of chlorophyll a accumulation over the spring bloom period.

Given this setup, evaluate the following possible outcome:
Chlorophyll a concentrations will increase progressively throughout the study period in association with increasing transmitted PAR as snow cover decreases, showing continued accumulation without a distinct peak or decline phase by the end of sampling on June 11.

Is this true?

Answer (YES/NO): NO